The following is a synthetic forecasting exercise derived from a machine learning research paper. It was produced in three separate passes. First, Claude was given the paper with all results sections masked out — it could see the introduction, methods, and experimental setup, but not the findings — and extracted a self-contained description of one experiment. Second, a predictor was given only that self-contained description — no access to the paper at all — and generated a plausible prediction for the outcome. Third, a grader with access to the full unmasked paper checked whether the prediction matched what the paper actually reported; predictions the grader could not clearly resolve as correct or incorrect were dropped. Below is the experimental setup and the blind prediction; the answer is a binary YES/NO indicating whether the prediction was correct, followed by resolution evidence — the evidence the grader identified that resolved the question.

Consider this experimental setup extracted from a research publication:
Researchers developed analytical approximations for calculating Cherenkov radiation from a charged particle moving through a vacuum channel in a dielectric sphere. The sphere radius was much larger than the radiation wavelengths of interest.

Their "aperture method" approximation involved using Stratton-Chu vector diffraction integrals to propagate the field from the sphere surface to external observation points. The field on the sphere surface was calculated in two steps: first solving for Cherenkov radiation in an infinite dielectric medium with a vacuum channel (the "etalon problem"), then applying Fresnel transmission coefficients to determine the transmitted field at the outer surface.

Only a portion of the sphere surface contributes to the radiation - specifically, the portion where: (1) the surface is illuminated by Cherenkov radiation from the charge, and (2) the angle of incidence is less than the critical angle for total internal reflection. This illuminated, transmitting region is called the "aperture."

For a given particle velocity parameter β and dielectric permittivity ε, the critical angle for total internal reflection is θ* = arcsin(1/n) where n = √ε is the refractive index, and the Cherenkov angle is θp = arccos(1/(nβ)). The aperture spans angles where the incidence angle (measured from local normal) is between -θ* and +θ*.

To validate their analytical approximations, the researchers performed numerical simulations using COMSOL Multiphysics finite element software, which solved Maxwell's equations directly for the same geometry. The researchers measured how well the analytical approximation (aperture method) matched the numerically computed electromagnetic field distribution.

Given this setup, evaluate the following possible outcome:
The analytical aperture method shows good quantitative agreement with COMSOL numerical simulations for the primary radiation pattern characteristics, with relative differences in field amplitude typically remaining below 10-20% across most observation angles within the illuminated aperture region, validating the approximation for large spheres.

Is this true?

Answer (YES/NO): YES